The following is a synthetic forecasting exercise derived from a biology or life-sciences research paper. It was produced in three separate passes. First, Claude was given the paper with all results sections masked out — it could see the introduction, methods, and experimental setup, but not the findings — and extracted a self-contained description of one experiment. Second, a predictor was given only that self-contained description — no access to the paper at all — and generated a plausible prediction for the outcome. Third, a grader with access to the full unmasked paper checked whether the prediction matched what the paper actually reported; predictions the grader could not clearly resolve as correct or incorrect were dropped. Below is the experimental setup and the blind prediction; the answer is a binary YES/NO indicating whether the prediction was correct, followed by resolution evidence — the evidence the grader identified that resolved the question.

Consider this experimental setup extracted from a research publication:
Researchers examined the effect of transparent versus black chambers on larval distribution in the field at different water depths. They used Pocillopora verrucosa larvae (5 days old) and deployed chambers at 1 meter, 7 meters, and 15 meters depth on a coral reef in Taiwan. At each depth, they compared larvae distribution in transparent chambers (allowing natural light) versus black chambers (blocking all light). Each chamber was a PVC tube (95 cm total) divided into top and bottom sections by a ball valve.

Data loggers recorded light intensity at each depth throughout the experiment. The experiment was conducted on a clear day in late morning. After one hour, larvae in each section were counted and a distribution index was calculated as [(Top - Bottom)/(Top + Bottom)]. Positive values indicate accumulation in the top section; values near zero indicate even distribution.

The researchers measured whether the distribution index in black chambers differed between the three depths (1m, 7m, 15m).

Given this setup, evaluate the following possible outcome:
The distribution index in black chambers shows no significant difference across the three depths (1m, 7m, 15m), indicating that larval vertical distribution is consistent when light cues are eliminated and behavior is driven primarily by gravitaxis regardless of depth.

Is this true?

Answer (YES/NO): YES